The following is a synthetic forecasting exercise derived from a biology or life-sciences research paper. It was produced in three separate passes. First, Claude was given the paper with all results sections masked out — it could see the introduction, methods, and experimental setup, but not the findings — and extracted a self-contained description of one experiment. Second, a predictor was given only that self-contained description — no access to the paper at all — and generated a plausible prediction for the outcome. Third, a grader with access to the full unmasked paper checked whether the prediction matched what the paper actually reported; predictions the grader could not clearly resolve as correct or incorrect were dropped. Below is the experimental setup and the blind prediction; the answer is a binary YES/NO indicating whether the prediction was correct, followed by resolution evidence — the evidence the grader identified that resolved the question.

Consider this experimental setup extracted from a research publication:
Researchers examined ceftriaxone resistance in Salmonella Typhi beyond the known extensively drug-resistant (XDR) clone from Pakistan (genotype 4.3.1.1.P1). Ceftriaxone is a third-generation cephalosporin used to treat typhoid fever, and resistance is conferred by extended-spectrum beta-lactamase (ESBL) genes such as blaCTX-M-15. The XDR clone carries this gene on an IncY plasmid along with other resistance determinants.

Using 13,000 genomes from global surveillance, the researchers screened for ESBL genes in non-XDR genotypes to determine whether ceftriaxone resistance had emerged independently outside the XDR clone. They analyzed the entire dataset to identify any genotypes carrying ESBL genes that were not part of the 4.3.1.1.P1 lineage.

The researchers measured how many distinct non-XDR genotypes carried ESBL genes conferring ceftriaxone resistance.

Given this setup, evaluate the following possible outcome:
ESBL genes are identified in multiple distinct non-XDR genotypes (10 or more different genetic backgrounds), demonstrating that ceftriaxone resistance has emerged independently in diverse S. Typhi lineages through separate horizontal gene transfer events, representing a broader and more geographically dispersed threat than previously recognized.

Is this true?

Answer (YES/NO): NO